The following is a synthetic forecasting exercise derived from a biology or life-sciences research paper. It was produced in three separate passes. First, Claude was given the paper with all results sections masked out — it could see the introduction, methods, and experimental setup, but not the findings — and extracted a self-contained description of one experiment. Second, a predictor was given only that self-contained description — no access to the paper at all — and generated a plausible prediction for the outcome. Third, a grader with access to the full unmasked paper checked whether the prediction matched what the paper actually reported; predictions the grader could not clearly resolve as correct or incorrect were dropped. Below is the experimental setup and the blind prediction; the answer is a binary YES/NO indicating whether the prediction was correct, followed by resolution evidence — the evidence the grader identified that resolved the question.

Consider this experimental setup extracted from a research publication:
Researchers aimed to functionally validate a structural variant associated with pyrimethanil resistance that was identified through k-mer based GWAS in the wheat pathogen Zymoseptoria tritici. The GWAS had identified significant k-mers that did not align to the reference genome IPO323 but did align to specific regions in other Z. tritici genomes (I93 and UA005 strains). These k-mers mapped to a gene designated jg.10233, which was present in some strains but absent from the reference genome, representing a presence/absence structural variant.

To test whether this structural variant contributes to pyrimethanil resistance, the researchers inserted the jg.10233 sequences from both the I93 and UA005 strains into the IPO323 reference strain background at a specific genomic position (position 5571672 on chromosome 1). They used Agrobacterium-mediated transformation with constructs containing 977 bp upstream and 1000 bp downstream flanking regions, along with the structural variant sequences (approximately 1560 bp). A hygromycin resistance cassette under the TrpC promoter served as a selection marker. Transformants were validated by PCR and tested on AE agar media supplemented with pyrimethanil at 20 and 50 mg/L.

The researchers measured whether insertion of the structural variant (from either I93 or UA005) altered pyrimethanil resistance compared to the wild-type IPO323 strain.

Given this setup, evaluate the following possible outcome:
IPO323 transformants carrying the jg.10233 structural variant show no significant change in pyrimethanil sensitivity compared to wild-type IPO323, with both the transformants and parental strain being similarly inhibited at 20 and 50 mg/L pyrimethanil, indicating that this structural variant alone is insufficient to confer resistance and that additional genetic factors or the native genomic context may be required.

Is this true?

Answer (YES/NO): YES